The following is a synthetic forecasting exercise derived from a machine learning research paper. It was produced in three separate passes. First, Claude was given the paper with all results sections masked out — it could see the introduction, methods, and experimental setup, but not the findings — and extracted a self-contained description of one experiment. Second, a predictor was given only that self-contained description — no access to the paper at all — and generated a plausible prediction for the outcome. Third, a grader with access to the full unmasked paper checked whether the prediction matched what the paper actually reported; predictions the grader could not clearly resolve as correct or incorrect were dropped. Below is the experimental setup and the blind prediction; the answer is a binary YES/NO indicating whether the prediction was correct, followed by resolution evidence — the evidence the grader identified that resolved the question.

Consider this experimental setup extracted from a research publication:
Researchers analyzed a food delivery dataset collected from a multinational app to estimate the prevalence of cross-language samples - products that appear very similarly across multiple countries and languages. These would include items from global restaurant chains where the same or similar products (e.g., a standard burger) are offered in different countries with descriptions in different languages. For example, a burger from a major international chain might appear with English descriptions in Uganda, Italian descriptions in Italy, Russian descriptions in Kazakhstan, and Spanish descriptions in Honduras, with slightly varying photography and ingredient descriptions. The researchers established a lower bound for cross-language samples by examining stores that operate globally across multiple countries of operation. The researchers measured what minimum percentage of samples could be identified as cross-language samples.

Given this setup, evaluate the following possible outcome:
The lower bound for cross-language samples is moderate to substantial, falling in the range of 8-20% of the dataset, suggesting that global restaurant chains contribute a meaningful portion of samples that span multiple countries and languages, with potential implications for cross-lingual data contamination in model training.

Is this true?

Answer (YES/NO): NO